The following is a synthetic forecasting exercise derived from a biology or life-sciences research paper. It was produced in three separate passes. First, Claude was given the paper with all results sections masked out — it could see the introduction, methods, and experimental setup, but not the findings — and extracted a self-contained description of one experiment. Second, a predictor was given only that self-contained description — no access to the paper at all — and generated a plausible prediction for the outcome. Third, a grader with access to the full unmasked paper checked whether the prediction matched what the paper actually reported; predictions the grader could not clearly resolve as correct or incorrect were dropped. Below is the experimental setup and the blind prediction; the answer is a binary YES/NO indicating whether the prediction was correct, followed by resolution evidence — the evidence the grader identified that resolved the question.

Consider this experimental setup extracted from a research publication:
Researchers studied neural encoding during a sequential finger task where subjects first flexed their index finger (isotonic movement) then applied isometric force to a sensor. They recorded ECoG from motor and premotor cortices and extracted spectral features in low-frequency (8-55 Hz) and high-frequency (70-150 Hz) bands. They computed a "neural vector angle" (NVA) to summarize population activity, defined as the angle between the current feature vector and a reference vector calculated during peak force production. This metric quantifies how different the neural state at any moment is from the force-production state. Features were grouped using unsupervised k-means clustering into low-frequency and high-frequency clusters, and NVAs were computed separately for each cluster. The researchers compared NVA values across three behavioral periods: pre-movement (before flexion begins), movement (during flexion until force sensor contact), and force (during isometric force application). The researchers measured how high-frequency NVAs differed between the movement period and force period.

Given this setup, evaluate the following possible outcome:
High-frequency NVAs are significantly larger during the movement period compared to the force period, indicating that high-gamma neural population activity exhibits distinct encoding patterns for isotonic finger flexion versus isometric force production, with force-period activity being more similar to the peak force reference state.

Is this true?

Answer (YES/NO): YES